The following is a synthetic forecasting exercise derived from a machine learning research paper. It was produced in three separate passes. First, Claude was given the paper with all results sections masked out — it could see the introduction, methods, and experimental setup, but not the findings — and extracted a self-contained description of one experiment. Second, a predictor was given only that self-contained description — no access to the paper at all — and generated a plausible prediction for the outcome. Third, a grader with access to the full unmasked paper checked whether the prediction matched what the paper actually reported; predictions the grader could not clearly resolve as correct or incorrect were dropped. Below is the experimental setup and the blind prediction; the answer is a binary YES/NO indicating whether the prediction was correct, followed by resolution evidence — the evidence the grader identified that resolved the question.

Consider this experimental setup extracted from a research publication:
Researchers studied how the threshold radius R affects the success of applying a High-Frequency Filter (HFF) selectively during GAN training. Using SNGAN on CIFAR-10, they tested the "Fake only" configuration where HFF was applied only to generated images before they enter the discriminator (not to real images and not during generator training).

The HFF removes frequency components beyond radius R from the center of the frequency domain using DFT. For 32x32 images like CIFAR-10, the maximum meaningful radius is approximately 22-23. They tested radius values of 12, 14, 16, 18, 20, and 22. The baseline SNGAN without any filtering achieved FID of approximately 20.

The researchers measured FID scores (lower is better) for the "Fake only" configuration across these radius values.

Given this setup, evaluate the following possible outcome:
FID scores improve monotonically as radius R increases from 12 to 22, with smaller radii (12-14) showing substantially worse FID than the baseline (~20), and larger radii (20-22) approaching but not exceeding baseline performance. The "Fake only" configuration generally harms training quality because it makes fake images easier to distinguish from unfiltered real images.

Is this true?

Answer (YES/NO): NO